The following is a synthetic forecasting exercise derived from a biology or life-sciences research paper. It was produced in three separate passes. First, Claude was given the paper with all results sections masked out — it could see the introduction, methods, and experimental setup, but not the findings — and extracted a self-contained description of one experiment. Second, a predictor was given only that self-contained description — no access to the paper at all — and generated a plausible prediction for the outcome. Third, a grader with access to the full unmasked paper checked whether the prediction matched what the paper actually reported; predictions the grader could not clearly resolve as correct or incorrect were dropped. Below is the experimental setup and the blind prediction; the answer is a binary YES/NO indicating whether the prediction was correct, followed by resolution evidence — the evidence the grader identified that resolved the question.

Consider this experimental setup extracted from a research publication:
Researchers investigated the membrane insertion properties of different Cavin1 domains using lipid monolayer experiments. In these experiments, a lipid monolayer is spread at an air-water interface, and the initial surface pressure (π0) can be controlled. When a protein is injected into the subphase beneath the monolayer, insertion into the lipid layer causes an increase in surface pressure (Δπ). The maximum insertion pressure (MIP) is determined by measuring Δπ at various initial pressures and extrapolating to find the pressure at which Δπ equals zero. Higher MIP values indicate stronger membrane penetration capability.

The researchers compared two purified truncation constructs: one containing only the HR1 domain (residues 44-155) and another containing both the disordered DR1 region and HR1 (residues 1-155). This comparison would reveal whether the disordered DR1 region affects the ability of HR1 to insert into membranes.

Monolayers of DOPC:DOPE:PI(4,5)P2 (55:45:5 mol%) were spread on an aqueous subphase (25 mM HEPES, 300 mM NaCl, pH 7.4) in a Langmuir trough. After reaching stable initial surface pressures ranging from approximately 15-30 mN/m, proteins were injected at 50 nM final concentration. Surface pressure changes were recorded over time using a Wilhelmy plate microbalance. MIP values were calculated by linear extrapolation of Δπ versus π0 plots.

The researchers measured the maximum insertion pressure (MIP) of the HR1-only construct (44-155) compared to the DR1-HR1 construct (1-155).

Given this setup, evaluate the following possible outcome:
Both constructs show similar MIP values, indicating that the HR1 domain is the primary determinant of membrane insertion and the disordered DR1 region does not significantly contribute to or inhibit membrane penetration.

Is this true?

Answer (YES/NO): NO